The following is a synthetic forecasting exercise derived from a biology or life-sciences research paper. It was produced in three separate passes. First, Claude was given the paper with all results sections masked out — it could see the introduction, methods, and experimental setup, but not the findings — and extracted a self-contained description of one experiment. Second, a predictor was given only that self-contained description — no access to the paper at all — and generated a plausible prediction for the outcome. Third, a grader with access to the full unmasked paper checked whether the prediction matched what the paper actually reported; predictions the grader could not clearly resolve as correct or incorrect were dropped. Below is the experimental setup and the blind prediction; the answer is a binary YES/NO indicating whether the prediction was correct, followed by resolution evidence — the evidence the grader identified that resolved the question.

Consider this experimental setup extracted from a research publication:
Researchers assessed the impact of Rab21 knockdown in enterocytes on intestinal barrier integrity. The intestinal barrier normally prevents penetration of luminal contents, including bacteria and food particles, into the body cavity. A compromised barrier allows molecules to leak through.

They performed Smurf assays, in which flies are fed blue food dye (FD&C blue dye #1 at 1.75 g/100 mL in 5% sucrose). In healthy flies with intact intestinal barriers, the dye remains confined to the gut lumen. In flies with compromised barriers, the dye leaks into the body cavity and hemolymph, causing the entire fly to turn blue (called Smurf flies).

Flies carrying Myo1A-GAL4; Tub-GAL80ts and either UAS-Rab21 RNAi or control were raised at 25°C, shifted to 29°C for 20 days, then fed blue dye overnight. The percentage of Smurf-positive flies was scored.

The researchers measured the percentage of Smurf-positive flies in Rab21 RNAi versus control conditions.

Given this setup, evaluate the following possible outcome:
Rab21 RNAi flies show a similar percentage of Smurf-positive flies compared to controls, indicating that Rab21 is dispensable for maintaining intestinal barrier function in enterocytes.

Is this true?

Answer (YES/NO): YES